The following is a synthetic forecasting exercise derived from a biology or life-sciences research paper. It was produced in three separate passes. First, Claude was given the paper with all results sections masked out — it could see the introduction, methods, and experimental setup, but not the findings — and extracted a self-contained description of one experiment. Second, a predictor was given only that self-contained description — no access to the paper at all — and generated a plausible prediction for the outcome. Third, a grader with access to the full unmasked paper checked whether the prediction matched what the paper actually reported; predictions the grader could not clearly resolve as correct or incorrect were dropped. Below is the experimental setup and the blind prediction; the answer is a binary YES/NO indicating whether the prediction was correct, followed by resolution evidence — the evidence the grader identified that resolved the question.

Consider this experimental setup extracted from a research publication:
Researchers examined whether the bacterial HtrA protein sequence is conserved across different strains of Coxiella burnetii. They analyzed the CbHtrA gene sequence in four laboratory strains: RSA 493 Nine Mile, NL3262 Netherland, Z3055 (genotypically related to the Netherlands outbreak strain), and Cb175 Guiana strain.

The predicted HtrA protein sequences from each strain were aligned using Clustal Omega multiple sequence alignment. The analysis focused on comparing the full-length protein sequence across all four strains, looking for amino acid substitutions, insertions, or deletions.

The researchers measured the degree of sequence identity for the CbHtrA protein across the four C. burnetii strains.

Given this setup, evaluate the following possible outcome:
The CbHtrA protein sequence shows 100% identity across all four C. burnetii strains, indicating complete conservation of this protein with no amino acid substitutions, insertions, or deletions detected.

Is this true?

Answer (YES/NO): YES